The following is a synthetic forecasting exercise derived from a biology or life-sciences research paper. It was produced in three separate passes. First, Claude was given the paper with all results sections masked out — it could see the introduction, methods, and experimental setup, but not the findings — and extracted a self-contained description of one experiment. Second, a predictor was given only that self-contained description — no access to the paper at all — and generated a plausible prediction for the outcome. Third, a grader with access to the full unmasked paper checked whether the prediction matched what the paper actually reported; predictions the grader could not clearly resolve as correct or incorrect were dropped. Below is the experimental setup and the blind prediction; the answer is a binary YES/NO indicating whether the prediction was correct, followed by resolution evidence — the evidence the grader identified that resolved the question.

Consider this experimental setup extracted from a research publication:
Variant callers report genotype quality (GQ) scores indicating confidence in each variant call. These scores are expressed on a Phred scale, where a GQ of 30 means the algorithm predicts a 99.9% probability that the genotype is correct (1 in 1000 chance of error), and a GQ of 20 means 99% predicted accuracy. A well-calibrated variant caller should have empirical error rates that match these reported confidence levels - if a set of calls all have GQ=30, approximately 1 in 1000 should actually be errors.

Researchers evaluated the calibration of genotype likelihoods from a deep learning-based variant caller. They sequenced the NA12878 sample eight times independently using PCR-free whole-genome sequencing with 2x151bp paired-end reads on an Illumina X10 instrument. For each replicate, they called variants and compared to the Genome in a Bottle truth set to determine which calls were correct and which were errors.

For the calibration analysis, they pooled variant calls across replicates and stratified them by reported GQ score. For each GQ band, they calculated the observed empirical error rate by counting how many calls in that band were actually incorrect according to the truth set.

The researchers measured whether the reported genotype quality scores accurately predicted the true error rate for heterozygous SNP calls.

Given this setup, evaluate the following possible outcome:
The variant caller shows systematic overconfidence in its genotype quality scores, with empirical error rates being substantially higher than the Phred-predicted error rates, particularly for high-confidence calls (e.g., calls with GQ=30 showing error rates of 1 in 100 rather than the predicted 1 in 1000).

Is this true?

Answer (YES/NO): NO